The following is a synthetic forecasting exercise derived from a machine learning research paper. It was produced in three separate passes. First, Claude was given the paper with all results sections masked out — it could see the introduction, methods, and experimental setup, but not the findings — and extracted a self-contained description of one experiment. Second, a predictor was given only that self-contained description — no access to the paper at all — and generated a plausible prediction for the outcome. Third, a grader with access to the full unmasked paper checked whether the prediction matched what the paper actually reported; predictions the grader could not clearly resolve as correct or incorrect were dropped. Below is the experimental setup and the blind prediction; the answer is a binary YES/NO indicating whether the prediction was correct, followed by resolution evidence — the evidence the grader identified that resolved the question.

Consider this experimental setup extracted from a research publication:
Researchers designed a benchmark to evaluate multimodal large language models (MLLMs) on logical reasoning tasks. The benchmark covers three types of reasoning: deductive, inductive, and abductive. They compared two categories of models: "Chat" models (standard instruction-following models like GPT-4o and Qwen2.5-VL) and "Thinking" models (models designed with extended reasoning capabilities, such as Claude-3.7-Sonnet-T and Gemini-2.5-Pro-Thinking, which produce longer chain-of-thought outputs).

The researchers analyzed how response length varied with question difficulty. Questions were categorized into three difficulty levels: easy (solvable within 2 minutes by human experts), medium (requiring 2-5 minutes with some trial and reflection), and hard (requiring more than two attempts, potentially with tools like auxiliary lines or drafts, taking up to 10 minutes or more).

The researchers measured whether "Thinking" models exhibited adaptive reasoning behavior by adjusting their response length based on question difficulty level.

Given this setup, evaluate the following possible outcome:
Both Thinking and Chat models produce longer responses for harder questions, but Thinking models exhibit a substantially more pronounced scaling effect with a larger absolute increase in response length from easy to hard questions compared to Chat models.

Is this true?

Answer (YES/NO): YES